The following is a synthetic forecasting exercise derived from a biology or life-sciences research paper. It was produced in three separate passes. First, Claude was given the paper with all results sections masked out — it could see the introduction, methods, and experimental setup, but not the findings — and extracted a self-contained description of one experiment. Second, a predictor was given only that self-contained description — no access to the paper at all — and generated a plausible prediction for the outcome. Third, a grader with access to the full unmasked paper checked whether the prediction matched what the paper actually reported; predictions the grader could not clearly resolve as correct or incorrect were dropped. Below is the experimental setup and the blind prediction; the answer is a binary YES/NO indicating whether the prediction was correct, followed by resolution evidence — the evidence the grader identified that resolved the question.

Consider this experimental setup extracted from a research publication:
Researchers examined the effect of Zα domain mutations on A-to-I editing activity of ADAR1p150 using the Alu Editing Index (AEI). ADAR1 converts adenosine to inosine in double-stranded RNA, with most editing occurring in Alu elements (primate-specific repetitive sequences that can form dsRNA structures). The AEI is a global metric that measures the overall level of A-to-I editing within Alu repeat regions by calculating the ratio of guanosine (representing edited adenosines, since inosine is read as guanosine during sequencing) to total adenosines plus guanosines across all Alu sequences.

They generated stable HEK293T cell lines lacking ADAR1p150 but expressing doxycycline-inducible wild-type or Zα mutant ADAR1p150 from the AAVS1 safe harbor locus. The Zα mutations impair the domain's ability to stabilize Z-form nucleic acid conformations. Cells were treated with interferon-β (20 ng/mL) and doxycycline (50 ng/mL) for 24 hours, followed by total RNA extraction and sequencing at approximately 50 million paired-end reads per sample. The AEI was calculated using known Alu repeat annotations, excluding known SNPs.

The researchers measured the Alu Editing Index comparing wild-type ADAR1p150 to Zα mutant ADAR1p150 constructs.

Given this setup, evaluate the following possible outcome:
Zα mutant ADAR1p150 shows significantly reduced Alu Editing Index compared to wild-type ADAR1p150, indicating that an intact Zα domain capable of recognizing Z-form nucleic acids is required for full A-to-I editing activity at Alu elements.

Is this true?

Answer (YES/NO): NO